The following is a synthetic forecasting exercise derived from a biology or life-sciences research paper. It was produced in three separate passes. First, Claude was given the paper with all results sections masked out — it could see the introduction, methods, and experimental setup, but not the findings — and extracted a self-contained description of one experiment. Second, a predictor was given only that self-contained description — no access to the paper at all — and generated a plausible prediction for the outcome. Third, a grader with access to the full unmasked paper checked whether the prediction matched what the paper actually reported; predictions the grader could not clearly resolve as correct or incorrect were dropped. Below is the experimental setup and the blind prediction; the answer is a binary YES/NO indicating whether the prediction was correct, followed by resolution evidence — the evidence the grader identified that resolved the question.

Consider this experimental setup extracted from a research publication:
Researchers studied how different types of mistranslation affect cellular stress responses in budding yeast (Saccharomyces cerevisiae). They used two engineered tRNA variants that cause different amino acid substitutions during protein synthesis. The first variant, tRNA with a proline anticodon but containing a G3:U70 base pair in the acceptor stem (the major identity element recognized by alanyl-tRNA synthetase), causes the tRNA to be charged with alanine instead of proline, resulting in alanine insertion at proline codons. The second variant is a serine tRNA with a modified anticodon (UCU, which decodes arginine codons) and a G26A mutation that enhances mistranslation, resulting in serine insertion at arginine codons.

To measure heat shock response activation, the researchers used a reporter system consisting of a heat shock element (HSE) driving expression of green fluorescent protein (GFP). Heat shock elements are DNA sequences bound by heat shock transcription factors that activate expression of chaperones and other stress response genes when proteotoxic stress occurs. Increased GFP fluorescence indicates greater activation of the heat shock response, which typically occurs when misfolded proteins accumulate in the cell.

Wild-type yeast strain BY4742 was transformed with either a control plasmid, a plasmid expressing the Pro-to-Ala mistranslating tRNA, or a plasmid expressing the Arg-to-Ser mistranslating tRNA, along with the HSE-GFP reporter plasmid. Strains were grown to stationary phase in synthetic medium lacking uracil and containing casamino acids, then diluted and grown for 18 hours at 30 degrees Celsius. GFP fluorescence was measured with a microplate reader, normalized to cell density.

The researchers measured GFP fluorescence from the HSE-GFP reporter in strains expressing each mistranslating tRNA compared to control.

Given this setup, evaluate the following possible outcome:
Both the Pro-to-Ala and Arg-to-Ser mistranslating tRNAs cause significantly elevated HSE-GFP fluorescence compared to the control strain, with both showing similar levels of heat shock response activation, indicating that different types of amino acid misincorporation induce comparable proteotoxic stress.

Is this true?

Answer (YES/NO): NO